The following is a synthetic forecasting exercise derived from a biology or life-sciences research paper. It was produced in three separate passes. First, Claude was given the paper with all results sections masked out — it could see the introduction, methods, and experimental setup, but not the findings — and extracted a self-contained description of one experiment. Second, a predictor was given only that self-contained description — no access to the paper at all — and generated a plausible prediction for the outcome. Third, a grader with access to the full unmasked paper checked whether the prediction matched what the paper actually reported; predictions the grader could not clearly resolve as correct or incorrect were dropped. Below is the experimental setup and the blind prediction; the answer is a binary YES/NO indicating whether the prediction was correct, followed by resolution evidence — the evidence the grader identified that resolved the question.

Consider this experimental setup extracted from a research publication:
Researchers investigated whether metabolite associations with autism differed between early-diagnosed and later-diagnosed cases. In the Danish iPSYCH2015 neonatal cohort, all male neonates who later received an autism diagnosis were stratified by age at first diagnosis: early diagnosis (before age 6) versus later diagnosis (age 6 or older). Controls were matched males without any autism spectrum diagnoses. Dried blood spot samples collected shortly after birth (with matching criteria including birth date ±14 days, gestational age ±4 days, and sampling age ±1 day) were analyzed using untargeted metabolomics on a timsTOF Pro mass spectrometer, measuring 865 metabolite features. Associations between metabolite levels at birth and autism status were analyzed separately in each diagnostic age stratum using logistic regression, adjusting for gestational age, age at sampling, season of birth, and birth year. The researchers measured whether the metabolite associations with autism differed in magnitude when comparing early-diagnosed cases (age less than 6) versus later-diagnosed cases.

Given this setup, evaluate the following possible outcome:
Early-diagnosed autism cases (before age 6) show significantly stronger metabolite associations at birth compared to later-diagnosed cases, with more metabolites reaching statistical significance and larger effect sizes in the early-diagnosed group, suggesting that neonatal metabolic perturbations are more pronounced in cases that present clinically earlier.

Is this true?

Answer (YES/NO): YES